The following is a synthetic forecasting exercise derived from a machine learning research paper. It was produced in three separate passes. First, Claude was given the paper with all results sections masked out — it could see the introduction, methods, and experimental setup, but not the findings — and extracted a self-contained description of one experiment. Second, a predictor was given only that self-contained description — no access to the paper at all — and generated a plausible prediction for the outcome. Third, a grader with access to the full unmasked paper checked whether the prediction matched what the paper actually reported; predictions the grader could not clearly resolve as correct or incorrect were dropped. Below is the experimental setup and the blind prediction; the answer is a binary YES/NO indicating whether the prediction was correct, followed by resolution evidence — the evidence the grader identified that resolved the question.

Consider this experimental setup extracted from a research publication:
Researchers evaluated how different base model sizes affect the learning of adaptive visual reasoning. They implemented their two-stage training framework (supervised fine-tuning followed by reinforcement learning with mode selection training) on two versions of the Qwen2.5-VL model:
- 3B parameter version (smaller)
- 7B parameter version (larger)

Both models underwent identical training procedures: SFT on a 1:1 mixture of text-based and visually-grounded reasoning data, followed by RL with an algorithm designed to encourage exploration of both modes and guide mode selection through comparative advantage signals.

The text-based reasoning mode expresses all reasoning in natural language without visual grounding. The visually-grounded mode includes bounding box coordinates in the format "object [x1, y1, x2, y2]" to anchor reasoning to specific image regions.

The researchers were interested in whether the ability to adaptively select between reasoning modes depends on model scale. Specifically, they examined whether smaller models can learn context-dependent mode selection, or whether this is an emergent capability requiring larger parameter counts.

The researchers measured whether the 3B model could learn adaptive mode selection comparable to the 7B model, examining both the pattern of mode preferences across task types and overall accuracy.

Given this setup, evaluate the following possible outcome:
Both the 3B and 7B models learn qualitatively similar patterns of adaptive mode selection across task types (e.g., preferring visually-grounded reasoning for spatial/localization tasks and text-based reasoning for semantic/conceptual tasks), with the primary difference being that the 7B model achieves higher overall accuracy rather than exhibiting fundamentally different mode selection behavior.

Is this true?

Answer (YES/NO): YES